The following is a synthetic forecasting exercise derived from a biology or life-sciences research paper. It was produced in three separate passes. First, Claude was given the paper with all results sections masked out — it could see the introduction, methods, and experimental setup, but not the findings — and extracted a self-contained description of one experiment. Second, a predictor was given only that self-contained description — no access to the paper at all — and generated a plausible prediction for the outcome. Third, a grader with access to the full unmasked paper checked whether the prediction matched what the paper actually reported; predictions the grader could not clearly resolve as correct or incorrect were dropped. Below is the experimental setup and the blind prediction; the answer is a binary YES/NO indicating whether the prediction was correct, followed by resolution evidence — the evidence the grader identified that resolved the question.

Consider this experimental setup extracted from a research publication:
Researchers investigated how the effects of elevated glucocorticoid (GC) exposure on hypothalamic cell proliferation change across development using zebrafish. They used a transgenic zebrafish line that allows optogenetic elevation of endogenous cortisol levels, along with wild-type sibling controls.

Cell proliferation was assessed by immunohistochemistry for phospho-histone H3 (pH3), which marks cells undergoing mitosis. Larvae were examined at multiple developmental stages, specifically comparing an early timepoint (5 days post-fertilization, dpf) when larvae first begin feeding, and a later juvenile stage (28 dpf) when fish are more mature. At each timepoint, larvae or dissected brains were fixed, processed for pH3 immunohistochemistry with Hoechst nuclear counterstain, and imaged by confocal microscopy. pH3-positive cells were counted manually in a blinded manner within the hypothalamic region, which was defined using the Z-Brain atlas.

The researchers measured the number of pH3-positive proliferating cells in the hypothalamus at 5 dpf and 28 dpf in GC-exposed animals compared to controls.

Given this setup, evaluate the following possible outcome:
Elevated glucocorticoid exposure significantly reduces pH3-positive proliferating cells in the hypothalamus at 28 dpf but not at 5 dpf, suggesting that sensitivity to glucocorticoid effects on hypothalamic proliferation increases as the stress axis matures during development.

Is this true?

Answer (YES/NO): NO